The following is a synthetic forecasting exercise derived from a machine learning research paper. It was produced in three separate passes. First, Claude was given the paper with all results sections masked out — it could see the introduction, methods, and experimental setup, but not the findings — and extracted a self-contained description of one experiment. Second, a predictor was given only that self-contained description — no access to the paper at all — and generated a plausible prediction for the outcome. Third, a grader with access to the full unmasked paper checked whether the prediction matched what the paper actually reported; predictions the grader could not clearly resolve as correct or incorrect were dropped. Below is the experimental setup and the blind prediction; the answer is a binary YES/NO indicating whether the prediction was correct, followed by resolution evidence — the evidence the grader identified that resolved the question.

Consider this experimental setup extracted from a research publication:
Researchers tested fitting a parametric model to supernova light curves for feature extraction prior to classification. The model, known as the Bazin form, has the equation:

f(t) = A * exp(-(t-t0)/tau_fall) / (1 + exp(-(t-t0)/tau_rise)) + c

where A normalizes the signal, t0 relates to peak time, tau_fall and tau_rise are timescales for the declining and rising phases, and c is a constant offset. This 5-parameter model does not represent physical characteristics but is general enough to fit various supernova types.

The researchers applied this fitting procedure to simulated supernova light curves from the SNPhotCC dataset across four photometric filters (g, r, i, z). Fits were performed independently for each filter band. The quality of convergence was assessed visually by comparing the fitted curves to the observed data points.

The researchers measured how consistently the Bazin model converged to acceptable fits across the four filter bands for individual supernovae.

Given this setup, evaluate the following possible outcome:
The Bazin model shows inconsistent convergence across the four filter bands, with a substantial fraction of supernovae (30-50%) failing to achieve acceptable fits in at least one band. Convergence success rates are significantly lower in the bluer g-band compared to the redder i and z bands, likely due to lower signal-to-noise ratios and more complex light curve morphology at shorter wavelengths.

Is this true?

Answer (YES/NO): NO